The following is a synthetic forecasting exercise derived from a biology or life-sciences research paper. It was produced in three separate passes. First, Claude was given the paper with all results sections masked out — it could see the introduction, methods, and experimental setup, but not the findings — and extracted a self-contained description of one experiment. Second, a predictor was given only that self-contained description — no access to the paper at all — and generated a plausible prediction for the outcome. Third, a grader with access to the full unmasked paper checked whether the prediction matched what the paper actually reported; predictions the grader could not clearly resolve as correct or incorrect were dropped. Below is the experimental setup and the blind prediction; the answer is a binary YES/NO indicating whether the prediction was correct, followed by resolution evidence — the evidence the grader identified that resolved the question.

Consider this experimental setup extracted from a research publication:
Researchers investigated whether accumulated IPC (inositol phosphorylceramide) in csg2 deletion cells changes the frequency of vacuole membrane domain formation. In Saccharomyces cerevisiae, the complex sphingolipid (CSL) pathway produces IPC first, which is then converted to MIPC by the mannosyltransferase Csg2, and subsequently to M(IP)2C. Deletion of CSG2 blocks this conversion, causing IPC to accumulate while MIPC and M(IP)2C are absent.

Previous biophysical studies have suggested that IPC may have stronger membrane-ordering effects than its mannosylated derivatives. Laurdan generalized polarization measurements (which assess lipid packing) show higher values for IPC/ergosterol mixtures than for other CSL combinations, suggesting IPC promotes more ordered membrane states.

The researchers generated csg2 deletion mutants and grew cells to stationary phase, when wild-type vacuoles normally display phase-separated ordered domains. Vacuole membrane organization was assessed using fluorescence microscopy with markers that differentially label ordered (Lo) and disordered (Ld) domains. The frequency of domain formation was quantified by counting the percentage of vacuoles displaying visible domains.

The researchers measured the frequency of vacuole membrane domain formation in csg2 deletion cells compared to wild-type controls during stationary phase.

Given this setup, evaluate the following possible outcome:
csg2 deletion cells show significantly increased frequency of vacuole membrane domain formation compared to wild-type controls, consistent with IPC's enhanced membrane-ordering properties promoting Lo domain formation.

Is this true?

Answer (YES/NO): NO